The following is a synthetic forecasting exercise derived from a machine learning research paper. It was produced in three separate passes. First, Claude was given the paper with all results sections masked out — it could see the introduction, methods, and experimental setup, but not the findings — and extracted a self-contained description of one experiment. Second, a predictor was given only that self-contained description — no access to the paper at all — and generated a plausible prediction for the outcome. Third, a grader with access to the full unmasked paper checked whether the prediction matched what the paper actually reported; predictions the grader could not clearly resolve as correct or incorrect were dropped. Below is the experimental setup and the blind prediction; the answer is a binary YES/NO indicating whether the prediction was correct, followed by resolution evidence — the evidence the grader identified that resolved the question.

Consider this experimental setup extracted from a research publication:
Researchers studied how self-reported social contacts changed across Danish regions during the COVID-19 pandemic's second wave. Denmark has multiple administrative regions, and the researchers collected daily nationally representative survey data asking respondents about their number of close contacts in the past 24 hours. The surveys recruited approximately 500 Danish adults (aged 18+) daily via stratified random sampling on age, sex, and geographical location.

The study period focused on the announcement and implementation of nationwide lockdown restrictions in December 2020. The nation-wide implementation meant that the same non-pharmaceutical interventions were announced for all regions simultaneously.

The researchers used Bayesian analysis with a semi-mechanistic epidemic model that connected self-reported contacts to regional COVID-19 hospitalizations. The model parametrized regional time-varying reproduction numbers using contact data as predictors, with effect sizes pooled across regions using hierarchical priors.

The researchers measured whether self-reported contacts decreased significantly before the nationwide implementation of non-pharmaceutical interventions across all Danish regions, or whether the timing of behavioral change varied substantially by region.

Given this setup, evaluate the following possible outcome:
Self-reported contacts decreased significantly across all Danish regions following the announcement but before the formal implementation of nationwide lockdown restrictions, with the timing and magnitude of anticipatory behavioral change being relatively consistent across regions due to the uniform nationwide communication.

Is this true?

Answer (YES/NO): YES